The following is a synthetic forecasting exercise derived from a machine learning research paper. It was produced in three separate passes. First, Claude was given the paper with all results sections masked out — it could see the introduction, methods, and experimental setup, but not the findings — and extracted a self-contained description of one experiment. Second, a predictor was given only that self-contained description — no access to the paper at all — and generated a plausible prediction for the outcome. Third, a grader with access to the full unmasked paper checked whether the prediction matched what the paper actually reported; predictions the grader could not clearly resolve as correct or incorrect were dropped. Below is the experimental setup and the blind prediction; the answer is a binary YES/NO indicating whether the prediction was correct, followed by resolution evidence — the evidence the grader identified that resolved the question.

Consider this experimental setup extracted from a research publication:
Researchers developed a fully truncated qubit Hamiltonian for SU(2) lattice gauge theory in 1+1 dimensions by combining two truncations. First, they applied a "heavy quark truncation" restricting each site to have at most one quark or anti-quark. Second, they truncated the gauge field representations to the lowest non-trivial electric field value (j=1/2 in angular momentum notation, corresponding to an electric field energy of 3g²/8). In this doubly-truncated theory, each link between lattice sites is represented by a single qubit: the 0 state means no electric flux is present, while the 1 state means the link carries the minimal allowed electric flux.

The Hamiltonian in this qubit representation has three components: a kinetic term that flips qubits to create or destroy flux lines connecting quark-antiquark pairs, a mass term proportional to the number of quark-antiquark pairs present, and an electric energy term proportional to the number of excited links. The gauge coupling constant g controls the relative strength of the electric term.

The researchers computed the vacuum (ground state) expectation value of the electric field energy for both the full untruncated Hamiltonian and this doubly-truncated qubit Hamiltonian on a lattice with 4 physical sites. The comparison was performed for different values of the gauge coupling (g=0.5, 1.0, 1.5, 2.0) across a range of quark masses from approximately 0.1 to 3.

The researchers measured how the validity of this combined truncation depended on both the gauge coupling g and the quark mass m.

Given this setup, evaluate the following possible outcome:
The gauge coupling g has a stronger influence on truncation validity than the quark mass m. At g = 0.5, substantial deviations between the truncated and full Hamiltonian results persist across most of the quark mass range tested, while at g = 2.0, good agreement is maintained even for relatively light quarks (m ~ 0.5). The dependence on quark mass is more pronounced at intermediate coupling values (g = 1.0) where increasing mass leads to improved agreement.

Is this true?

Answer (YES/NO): NO